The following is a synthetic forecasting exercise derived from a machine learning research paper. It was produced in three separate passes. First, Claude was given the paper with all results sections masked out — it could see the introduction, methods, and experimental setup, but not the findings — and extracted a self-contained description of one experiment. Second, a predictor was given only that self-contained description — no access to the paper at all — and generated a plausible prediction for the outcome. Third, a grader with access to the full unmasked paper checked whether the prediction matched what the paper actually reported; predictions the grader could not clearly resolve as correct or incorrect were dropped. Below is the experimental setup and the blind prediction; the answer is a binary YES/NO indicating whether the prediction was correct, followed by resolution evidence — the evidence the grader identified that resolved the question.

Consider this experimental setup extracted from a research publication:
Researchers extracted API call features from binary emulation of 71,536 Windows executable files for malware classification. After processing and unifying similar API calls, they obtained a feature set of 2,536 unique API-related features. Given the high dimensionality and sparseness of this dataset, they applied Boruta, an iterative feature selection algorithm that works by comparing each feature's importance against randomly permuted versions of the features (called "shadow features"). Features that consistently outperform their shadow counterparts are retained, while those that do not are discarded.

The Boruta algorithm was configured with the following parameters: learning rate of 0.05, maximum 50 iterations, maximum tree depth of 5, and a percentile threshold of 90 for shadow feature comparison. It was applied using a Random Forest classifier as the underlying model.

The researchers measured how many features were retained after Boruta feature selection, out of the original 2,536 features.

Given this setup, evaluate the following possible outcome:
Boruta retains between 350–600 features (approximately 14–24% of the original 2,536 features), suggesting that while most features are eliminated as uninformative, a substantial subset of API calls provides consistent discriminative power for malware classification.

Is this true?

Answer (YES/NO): NO